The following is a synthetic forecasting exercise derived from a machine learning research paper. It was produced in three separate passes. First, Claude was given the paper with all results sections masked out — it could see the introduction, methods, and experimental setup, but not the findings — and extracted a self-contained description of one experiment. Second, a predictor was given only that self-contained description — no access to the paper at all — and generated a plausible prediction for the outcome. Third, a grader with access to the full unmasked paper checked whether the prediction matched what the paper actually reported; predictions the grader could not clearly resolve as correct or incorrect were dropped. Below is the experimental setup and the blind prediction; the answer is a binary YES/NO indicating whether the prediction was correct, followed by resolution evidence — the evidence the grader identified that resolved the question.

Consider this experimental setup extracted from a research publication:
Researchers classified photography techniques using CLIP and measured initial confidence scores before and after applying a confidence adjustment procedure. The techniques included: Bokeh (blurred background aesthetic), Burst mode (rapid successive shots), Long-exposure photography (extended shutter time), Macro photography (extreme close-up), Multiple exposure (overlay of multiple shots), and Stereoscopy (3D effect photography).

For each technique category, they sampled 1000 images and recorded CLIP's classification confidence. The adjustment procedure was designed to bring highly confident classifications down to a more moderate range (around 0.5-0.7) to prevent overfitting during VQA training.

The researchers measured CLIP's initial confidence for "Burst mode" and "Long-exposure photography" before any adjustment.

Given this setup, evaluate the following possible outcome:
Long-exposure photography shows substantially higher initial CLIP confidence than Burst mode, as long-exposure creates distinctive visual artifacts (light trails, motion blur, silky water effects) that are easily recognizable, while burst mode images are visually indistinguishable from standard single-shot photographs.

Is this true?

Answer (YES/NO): NO